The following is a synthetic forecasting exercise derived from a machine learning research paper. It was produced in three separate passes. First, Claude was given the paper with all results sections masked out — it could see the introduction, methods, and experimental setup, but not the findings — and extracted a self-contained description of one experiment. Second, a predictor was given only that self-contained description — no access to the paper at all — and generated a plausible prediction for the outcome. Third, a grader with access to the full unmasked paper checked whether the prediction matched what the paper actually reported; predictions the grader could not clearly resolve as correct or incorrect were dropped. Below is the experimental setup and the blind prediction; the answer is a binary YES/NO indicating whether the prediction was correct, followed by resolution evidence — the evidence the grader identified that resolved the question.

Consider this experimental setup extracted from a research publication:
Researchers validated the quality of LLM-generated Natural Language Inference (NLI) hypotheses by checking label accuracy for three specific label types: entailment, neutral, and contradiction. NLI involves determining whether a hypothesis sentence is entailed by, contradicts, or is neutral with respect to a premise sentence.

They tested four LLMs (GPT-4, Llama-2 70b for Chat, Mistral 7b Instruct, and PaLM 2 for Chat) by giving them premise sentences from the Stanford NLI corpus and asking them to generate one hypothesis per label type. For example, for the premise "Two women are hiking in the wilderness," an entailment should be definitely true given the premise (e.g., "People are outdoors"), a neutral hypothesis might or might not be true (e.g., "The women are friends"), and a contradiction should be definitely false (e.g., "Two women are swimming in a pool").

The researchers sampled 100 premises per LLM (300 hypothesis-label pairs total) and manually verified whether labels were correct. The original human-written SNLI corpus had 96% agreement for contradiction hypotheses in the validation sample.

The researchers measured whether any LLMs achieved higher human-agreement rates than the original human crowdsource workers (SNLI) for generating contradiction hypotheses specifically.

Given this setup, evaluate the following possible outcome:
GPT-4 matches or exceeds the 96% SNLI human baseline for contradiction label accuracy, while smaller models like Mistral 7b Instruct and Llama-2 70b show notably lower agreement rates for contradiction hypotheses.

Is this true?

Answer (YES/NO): NO